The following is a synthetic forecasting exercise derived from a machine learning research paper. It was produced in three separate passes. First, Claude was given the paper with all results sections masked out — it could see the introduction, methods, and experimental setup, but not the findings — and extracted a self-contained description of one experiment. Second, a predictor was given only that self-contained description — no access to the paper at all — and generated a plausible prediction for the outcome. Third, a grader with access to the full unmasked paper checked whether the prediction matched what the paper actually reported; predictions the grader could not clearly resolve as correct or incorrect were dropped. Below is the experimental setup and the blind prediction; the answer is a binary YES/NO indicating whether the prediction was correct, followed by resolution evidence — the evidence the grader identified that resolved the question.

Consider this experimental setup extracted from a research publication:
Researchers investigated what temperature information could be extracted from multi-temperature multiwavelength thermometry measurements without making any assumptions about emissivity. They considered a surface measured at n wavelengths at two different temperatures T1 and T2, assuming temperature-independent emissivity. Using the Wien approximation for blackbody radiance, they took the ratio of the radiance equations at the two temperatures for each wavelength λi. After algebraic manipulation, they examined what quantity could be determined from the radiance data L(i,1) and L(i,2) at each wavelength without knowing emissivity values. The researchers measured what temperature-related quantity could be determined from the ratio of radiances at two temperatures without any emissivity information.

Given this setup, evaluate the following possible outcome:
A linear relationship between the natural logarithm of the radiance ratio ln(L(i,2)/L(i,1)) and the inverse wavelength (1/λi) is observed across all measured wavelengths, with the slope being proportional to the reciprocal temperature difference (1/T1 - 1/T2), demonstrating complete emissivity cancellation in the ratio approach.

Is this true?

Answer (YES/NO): YES